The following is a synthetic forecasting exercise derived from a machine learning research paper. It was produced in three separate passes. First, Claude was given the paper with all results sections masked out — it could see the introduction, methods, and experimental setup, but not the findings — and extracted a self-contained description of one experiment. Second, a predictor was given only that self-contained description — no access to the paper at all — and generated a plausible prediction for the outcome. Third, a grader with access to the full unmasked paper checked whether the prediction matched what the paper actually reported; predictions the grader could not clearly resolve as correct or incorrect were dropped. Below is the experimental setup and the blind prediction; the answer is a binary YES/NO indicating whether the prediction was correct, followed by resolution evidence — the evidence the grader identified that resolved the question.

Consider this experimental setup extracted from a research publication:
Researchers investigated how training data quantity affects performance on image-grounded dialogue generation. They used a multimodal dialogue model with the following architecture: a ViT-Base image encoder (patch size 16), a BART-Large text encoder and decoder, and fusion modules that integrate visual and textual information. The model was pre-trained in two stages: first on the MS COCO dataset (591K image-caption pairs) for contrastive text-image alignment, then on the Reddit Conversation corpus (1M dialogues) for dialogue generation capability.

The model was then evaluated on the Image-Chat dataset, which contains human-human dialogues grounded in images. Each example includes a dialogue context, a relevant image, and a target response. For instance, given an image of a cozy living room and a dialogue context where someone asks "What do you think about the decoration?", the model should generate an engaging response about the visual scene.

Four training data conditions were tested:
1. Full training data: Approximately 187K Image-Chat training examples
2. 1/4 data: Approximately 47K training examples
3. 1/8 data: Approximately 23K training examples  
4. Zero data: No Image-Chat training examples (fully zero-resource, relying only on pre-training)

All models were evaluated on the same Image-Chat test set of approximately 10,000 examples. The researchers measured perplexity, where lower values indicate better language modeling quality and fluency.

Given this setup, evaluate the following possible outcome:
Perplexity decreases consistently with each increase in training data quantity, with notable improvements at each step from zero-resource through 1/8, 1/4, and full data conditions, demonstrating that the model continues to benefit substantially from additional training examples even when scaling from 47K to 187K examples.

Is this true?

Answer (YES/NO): YES